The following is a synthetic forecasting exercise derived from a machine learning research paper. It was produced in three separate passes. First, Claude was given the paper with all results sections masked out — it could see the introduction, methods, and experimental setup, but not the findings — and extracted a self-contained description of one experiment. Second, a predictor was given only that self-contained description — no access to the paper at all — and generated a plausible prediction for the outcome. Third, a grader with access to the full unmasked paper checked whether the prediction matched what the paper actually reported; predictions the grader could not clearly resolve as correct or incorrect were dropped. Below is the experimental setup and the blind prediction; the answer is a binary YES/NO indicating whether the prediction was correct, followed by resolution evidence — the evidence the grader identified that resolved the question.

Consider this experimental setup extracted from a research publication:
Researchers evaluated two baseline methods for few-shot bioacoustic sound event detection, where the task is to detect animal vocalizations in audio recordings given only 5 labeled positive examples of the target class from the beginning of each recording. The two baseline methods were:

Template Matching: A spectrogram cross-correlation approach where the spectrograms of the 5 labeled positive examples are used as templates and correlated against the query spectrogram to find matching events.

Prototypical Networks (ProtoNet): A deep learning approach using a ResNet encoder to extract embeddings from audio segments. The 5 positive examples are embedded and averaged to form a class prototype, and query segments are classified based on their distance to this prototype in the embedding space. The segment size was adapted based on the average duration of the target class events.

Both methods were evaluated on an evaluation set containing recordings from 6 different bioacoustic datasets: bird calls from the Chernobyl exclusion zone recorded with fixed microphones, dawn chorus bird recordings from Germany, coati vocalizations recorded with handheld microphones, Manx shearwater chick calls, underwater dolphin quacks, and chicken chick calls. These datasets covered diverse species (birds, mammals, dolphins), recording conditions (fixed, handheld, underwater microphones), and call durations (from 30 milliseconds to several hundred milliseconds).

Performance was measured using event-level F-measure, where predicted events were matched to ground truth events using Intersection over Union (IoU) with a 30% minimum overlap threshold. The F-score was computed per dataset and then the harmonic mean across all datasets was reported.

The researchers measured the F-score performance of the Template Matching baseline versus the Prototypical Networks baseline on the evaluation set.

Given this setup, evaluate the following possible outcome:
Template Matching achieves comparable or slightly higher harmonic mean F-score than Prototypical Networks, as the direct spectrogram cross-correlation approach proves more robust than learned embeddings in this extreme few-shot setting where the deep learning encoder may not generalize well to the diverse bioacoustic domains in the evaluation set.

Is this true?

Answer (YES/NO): NO